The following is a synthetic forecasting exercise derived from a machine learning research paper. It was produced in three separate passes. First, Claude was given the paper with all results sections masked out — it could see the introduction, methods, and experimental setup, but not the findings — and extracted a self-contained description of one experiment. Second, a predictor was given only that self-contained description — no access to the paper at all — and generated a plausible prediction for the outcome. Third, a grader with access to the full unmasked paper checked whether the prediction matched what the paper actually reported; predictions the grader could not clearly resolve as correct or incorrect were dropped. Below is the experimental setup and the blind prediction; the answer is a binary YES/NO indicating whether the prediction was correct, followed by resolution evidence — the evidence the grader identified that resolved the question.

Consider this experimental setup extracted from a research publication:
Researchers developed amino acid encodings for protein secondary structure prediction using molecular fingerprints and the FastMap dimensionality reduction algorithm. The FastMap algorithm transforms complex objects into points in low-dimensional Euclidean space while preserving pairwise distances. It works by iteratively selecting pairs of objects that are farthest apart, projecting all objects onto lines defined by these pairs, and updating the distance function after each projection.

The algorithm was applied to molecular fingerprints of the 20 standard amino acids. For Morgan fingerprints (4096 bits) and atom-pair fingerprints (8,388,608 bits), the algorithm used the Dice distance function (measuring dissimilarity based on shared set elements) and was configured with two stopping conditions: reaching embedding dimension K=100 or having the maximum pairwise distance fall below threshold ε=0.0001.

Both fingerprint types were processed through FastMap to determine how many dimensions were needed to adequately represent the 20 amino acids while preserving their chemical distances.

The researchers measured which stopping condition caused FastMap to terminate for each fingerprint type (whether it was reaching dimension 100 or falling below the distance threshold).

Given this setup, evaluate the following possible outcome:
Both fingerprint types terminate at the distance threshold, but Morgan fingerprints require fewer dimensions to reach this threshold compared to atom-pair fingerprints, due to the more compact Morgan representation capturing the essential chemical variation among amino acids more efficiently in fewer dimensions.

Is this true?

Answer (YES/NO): NO